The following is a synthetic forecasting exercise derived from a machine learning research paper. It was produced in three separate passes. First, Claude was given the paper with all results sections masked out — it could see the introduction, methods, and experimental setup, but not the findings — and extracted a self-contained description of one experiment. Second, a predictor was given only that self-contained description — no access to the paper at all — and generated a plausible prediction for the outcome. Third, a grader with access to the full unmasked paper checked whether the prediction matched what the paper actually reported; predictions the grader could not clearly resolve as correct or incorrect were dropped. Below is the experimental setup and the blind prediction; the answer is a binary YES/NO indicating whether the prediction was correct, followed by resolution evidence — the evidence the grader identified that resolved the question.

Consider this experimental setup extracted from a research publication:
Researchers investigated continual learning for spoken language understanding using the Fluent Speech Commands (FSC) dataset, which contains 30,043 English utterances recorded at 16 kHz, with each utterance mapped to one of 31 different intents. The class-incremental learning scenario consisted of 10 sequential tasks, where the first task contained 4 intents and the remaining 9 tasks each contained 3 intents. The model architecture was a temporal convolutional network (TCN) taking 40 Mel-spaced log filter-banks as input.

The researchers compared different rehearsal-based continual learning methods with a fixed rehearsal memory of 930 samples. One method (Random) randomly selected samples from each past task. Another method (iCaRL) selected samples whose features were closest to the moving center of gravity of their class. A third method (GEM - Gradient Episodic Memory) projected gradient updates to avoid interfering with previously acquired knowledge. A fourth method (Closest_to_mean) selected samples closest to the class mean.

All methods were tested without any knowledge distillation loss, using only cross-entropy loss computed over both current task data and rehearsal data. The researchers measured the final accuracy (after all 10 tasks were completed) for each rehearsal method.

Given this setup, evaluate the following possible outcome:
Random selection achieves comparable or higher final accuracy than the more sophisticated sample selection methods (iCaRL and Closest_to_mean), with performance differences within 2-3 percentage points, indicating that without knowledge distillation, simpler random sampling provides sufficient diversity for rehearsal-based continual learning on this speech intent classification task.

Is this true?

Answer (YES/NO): NO